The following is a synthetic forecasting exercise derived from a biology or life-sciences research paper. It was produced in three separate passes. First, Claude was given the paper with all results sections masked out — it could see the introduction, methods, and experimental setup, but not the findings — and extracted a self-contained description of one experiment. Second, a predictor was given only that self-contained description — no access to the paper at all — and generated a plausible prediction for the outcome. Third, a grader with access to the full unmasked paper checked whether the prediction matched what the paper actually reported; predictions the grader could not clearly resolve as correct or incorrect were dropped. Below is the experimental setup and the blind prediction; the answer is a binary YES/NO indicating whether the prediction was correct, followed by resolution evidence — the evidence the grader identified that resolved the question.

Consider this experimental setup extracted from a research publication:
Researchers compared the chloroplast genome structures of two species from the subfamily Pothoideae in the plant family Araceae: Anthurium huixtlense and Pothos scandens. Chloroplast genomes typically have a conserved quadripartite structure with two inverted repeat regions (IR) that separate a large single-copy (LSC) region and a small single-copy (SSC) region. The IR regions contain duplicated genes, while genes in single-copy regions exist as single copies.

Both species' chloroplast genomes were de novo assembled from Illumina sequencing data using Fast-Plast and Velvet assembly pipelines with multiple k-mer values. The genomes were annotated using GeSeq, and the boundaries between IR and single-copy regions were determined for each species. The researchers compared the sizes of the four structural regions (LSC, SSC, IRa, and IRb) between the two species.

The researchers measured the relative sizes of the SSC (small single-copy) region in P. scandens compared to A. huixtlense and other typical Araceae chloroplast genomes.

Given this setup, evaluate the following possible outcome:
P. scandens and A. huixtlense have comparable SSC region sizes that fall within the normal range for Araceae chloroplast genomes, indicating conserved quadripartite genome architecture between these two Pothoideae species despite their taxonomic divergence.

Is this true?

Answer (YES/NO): NO